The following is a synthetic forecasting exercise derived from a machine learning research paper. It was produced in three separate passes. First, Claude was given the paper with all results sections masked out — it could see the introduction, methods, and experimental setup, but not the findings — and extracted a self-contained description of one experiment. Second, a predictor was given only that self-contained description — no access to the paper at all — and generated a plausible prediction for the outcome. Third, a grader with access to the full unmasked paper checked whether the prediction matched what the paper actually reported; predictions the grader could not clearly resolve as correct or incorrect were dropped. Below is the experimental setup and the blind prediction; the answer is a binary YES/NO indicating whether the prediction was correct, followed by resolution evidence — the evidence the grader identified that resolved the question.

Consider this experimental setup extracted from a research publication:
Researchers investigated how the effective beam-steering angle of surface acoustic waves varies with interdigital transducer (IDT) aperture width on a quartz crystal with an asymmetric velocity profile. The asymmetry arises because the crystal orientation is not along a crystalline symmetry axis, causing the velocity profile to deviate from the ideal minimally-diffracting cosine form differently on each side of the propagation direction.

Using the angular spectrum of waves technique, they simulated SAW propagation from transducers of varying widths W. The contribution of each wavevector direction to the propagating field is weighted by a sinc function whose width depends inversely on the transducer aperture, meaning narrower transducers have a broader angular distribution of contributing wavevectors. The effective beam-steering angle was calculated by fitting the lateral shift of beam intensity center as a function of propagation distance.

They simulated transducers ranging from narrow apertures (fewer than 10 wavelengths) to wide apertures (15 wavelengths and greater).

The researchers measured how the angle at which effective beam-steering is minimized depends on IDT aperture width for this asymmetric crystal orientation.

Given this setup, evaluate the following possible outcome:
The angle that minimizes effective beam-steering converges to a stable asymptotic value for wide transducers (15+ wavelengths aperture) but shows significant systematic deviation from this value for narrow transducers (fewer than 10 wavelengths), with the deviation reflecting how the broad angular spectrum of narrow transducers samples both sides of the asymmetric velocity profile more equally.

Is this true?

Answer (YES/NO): NO